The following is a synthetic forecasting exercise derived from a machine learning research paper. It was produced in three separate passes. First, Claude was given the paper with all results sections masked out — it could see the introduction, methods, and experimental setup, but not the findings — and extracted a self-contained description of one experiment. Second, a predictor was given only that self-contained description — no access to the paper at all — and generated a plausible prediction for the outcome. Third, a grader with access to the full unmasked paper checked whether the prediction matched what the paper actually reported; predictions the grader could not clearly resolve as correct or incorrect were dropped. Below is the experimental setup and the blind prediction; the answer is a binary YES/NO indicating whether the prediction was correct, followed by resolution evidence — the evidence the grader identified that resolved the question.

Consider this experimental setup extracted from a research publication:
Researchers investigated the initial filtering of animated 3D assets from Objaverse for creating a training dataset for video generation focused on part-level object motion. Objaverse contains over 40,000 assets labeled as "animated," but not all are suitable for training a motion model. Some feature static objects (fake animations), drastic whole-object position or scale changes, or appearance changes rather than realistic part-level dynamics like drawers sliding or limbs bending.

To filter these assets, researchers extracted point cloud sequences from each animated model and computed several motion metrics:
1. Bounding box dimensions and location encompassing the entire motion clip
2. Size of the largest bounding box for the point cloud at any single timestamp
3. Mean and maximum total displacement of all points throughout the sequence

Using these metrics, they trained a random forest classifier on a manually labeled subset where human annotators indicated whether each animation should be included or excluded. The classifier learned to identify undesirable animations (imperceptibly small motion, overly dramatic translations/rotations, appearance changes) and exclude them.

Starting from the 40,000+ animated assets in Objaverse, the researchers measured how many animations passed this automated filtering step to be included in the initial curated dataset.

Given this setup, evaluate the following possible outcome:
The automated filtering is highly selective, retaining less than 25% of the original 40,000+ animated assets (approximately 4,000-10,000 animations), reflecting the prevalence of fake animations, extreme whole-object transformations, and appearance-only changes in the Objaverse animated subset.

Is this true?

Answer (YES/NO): NO